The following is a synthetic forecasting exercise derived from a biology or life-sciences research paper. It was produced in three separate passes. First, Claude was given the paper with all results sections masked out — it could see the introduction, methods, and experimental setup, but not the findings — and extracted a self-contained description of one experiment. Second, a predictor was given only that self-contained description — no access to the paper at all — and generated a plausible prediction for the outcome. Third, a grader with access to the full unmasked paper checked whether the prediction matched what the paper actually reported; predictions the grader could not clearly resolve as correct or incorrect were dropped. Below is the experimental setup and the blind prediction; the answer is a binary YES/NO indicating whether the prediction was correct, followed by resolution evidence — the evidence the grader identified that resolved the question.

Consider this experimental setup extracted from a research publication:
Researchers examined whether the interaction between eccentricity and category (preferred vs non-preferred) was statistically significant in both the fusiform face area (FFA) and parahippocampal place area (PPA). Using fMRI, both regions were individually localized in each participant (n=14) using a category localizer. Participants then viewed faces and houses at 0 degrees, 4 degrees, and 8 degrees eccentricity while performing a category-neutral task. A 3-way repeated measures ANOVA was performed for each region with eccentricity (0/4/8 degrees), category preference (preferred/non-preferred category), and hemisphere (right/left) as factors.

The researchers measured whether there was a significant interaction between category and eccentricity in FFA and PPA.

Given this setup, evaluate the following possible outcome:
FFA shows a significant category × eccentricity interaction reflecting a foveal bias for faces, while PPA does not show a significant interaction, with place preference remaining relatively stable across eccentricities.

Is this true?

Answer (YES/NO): NO